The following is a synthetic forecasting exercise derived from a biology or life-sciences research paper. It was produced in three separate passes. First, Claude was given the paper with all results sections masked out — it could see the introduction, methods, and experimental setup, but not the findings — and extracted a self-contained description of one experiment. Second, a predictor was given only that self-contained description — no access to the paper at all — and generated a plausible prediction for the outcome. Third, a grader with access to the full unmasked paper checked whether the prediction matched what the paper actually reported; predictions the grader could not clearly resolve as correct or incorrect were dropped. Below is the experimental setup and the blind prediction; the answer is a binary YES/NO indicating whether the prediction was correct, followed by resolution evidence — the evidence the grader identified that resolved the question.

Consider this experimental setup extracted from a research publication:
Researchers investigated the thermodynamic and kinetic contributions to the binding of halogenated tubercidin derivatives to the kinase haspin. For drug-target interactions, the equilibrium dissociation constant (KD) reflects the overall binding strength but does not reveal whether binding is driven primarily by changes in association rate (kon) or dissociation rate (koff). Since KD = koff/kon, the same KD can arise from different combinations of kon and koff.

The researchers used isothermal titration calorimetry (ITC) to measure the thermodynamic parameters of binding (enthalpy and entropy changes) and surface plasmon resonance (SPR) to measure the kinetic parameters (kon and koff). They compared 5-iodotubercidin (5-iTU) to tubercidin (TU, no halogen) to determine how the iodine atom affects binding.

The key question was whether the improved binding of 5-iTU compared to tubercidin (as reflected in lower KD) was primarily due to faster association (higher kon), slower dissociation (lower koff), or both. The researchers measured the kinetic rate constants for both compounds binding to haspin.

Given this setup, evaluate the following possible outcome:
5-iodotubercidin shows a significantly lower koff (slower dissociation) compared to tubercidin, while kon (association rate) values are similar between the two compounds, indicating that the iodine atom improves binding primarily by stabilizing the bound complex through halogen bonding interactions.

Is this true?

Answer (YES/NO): NO